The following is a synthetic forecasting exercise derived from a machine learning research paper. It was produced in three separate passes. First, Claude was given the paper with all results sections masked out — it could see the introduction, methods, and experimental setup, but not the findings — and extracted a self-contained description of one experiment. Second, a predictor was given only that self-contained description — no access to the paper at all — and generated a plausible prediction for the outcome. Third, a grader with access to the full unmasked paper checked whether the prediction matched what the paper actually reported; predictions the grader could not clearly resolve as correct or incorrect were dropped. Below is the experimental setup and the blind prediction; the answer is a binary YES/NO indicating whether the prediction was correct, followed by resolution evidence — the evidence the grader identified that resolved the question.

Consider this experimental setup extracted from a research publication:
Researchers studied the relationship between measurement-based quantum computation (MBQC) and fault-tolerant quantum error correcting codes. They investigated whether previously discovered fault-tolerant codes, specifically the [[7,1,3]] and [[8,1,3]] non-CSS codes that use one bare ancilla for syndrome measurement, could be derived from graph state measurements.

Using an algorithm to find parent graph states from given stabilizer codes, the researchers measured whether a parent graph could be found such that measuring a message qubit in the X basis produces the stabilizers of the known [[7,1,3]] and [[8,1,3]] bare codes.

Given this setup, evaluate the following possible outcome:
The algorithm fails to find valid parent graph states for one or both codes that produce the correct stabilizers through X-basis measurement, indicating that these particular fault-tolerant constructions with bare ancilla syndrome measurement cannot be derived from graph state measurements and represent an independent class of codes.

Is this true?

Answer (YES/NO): NO